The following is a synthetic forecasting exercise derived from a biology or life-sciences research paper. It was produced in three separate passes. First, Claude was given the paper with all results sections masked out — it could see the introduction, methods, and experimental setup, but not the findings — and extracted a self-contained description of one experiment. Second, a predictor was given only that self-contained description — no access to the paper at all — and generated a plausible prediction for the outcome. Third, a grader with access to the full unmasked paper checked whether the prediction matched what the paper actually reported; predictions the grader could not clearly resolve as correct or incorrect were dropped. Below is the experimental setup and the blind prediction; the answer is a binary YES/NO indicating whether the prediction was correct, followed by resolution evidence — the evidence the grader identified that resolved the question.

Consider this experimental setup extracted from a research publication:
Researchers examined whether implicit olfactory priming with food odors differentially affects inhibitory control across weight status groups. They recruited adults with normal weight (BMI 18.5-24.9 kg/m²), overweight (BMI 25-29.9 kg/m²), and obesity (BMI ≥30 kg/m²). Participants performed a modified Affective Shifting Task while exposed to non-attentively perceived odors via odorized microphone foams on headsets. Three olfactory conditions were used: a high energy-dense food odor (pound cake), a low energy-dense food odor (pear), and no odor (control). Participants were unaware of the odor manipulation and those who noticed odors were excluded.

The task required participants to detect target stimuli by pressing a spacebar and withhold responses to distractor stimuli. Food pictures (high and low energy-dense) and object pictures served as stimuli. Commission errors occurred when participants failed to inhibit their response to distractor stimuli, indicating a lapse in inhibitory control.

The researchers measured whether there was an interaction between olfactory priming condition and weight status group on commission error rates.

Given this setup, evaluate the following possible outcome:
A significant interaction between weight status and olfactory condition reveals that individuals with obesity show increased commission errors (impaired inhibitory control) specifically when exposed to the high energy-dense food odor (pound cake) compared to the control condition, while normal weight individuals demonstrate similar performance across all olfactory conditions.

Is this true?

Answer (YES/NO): NO